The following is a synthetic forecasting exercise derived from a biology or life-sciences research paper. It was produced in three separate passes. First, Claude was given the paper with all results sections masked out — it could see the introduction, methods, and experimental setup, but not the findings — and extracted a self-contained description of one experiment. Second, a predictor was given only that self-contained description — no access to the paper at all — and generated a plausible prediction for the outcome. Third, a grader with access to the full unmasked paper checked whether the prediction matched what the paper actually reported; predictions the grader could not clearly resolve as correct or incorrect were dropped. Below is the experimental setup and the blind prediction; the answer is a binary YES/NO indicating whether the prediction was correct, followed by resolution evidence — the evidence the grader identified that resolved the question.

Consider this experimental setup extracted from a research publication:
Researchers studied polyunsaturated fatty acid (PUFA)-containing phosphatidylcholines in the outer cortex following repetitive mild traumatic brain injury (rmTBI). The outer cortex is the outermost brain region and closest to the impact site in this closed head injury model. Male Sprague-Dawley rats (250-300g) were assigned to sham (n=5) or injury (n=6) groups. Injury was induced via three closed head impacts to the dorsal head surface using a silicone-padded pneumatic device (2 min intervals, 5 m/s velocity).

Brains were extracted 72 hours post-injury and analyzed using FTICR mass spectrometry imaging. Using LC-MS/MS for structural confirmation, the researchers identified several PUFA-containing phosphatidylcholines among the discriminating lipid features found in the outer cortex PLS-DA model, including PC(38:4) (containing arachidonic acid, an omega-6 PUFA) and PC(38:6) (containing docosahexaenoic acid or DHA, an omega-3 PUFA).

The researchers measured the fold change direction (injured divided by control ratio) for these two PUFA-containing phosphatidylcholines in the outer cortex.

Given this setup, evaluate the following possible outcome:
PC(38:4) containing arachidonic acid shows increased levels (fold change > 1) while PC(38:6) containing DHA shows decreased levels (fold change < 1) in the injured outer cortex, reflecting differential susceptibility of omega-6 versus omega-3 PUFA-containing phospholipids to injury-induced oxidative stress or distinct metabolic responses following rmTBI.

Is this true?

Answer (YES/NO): NO